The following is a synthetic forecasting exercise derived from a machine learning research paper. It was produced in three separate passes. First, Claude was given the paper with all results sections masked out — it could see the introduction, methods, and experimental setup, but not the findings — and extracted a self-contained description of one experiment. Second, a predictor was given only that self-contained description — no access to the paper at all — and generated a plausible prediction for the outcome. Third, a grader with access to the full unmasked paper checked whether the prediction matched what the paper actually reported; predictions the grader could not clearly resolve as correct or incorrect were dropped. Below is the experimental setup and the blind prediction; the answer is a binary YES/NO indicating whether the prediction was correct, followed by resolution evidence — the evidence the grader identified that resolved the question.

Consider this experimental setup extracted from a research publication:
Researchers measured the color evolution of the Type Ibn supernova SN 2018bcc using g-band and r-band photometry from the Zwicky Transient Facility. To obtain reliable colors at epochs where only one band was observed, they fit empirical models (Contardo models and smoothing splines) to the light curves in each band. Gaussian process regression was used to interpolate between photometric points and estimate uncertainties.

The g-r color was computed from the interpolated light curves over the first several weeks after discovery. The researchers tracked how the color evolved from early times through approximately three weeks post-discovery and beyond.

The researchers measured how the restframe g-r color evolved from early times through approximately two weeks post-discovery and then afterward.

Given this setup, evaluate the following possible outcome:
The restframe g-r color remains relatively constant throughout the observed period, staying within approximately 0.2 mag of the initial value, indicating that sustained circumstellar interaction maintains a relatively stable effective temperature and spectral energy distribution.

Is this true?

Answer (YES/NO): NO